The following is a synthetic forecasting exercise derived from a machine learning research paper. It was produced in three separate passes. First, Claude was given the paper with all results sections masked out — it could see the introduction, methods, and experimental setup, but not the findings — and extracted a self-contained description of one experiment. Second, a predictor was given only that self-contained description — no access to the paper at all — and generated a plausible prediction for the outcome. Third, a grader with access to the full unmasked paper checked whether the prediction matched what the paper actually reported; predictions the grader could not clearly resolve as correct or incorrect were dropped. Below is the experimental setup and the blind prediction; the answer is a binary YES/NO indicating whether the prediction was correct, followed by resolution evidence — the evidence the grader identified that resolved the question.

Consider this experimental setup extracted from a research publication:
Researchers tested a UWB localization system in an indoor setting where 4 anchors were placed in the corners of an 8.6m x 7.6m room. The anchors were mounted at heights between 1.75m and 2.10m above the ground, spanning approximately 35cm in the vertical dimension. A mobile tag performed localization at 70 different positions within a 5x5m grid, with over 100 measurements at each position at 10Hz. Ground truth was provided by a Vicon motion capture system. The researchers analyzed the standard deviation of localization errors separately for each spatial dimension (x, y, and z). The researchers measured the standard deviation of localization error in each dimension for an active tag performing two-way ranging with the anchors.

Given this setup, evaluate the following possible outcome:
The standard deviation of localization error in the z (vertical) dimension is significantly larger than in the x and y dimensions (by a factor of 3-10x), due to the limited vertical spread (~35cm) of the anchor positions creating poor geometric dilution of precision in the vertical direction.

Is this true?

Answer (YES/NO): NO